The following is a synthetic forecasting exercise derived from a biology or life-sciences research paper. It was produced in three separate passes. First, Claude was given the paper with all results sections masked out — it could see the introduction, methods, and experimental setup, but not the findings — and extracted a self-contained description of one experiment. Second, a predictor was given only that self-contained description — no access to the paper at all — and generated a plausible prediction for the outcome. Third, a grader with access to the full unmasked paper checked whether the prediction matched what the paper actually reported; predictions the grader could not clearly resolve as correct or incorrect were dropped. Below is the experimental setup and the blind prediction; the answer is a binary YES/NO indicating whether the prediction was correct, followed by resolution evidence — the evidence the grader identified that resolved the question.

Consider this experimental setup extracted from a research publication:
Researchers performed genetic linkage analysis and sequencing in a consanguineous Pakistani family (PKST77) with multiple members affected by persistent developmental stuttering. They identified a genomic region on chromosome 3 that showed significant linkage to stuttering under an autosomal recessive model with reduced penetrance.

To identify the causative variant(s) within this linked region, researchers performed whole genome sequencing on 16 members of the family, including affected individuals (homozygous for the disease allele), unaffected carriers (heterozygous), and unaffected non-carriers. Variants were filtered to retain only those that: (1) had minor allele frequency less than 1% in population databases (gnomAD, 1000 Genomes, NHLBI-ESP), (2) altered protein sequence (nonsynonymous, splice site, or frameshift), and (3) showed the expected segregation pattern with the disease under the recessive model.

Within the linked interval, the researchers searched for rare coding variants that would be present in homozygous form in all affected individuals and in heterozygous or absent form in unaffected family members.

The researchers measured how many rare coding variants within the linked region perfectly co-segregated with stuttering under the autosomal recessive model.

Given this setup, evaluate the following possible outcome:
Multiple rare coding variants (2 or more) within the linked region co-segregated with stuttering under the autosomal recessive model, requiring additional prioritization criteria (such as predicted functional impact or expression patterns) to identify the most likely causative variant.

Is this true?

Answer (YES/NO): NO